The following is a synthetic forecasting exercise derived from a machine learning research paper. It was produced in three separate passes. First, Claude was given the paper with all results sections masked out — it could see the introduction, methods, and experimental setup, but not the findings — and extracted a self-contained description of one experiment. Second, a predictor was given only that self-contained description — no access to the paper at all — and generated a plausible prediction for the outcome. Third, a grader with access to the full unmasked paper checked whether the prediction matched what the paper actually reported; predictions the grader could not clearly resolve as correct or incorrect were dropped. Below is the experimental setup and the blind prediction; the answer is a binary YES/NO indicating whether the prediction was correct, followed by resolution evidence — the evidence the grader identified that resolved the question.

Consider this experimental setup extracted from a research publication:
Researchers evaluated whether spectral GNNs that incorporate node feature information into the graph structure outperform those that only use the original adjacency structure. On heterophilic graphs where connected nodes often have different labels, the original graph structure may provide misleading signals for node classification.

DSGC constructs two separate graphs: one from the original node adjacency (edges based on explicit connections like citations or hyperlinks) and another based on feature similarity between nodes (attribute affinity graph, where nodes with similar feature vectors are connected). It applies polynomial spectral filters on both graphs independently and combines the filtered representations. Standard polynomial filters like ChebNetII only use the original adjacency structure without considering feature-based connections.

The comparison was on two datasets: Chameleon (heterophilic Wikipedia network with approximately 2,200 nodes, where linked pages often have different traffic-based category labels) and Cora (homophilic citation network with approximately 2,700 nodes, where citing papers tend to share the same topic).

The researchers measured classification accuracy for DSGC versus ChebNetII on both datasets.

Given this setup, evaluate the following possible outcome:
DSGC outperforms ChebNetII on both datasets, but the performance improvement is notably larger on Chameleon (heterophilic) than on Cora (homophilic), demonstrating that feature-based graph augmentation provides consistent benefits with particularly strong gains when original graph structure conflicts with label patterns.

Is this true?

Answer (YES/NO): NO